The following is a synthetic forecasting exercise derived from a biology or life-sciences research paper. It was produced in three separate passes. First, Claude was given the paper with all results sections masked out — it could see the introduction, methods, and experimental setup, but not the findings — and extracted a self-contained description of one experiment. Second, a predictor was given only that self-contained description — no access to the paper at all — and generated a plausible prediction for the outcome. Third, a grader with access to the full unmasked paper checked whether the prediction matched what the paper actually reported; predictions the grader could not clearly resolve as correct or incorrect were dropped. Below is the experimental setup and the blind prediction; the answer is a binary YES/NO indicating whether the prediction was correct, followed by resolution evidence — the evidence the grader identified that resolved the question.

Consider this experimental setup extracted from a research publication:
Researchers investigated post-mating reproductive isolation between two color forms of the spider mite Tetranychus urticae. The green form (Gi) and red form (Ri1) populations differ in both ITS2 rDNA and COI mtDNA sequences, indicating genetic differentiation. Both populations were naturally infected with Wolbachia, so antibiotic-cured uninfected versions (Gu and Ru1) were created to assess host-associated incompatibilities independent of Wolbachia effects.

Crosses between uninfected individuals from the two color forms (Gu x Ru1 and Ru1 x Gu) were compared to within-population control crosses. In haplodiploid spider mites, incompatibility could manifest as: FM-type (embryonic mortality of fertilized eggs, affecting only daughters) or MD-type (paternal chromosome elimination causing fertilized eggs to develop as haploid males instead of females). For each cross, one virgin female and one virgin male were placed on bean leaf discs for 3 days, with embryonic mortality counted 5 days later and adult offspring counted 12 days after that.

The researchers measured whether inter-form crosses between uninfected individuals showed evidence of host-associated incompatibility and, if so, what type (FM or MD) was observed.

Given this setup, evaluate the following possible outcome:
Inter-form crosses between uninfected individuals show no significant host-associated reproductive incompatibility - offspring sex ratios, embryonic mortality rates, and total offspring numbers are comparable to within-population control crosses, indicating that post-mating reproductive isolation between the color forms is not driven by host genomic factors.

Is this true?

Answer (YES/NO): NO